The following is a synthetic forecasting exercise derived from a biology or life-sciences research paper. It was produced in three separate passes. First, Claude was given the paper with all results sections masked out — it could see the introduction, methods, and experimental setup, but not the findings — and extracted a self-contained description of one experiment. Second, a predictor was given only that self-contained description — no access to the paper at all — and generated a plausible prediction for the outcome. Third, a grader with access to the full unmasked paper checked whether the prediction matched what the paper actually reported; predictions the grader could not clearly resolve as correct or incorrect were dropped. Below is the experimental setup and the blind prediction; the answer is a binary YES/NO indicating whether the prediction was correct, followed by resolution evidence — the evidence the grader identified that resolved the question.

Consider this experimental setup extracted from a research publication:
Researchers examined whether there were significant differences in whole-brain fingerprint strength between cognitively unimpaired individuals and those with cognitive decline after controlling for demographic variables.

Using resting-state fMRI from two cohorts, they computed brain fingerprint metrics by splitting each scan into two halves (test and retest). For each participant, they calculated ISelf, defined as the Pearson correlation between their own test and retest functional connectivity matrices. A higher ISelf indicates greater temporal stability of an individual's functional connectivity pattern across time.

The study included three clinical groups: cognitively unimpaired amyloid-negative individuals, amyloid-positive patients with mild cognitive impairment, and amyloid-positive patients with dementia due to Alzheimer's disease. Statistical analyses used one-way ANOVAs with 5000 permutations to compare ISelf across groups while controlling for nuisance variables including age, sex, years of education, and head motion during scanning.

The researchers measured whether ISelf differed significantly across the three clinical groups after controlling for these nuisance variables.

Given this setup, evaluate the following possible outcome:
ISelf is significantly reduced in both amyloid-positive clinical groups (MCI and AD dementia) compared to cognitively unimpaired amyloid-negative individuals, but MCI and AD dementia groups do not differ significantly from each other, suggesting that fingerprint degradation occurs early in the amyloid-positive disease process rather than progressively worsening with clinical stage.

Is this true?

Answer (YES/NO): NO